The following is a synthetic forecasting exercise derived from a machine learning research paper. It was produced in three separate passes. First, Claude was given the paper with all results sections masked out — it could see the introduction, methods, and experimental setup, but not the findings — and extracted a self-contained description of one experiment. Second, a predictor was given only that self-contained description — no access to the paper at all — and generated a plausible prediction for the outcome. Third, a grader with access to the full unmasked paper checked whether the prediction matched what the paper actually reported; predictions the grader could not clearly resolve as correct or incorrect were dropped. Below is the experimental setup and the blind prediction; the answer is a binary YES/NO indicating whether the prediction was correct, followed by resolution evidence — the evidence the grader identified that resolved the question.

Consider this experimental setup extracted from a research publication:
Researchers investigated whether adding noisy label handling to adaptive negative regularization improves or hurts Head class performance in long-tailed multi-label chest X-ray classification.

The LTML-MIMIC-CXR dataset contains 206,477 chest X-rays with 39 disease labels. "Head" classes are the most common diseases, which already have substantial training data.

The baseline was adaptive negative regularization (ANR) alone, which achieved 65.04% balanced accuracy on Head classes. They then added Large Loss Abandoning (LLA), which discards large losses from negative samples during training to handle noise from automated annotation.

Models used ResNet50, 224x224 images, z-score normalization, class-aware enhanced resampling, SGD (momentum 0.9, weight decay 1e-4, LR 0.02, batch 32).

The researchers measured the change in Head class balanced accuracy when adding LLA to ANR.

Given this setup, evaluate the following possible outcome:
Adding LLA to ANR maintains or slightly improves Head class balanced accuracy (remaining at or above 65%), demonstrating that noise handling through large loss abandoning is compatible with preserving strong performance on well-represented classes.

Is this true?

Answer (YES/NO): NO